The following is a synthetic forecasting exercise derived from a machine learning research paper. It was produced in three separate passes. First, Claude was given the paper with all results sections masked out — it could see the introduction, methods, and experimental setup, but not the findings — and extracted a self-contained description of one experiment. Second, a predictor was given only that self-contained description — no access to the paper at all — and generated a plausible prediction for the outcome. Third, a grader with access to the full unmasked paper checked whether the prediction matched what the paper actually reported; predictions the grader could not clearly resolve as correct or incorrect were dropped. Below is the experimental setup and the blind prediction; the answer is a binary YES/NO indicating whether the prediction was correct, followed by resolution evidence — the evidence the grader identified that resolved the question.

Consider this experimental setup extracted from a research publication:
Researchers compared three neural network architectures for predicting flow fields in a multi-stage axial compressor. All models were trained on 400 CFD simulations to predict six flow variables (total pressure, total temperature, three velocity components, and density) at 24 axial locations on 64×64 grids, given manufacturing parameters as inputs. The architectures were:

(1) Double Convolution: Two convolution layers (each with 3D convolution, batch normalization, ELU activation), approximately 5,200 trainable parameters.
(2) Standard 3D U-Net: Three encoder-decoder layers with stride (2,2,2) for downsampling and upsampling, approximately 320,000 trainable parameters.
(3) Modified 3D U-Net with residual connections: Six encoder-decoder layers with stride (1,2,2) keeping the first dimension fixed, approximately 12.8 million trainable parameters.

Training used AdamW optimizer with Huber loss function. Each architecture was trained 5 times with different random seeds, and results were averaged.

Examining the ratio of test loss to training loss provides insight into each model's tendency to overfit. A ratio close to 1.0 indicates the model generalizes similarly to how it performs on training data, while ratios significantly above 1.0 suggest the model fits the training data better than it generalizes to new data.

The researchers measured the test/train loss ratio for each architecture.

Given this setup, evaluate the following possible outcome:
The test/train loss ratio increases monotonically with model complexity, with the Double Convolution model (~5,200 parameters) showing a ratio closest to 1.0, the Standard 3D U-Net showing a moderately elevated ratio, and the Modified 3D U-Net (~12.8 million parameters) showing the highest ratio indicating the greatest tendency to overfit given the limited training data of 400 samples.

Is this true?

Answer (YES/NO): YES